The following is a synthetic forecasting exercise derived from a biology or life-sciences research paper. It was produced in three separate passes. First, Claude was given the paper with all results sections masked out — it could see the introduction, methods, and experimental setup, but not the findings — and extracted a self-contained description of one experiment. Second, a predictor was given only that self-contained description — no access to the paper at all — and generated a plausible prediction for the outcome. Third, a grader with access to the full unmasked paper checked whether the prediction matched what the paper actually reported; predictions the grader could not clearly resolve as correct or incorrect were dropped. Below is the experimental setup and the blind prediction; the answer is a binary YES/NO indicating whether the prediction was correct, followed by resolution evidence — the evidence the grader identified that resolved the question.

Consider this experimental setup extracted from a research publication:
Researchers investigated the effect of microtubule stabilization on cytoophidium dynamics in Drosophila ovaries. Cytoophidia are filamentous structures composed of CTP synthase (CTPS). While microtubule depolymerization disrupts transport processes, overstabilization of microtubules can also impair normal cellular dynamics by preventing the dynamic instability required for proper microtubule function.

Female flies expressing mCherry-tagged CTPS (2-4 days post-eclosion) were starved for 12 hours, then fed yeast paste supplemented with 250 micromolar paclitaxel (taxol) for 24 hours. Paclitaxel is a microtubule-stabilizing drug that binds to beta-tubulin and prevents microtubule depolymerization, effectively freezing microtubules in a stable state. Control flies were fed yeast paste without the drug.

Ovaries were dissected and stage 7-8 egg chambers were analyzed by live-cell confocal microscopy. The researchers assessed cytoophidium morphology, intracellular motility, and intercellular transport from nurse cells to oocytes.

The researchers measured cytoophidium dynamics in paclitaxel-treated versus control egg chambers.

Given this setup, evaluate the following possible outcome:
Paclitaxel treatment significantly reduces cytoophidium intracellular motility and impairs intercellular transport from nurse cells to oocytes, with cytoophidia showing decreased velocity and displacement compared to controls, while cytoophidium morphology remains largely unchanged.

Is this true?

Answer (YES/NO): NO